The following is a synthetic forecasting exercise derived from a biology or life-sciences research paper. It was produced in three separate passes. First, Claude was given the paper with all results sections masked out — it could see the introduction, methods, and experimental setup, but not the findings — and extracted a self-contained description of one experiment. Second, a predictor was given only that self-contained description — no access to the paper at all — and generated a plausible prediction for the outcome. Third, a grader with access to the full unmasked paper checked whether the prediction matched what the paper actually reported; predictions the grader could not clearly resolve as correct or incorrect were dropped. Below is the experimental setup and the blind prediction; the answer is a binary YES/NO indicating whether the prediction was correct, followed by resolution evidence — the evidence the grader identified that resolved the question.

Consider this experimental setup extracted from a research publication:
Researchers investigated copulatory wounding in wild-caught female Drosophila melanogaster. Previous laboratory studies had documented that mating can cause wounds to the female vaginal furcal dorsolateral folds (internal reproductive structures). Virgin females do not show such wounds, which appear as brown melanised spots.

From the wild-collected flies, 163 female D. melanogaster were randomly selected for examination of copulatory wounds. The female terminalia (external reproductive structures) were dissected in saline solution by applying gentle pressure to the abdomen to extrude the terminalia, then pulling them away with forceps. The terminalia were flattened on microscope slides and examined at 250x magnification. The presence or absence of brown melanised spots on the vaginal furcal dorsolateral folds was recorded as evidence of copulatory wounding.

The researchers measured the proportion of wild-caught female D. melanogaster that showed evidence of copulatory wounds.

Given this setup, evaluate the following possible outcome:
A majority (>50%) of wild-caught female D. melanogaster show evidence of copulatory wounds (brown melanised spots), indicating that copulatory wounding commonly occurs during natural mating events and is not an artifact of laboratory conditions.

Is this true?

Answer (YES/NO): YES